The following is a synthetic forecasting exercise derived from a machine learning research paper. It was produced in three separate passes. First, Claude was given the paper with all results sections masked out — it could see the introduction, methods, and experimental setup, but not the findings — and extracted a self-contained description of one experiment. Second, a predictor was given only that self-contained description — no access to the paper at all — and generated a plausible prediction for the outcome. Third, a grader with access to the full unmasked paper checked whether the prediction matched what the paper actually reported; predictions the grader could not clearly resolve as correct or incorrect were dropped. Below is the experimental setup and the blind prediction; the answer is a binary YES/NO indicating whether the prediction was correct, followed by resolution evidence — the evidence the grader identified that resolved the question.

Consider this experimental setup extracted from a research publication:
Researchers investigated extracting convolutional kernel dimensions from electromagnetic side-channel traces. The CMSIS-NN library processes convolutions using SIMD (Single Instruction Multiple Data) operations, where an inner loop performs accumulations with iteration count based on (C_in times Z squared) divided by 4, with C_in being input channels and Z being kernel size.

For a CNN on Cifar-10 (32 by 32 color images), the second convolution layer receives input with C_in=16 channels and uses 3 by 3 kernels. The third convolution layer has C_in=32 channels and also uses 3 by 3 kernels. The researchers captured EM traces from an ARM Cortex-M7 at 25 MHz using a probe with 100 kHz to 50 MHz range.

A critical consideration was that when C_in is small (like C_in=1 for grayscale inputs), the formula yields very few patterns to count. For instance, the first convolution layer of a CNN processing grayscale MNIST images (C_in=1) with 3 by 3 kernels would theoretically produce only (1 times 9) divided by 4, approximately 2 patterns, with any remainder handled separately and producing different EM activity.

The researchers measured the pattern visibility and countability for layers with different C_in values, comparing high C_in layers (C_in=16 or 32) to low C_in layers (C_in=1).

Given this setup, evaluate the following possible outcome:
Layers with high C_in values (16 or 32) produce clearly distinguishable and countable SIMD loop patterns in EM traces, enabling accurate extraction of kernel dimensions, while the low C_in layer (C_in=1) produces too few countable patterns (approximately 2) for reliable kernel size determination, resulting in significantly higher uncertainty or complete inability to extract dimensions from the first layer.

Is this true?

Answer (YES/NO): YES